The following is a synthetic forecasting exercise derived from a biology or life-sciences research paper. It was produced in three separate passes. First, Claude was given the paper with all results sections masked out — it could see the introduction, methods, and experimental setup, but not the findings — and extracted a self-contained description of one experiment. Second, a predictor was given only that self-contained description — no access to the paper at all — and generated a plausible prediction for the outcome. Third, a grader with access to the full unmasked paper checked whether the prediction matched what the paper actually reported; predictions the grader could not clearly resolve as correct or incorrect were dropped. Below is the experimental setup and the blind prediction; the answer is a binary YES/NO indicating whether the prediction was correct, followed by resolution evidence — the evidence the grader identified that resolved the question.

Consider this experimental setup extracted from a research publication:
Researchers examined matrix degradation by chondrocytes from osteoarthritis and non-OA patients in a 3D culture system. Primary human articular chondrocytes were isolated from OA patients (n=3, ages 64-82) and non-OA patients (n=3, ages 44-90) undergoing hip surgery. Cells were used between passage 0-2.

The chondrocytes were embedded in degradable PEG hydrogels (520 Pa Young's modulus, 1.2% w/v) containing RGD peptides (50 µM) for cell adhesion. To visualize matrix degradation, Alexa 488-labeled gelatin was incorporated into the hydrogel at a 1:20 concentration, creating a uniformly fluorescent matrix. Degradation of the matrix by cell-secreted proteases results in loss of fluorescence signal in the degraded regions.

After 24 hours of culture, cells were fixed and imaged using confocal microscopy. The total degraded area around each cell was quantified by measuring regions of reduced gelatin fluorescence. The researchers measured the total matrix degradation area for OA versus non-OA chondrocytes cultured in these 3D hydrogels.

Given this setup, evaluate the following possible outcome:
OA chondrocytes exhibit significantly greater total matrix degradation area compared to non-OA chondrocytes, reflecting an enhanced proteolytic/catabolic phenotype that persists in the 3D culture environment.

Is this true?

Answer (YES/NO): YES